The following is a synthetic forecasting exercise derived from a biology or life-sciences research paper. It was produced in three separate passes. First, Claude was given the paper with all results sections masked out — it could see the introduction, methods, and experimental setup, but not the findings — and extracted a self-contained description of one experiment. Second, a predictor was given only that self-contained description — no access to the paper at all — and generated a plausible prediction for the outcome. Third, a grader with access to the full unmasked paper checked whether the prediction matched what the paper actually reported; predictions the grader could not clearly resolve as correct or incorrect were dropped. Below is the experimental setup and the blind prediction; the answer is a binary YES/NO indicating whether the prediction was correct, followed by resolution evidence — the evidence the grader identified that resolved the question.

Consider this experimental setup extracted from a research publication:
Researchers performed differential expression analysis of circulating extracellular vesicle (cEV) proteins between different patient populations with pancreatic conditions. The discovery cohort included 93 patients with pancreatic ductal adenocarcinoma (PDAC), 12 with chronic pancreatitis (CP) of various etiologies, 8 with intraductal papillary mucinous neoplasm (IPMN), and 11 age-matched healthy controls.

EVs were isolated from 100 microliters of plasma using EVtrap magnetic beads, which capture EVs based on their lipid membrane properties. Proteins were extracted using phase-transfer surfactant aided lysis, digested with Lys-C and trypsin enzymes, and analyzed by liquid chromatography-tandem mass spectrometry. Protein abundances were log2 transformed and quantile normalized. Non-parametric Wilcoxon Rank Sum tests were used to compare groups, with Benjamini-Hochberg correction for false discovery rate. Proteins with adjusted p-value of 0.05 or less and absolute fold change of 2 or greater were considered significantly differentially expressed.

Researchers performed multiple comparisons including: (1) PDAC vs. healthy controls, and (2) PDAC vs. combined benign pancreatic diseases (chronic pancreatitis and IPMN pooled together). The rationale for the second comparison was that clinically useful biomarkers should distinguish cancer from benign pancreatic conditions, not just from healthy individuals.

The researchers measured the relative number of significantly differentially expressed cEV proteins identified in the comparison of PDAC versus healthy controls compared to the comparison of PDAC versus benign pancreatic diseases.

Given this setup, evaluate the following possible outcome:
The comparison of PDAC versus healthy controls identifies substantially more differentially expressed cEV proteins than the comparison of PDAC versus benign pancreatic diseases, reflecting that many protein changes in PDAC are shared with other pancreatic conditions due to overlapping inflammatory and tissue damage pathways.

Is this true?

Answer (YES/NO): NO